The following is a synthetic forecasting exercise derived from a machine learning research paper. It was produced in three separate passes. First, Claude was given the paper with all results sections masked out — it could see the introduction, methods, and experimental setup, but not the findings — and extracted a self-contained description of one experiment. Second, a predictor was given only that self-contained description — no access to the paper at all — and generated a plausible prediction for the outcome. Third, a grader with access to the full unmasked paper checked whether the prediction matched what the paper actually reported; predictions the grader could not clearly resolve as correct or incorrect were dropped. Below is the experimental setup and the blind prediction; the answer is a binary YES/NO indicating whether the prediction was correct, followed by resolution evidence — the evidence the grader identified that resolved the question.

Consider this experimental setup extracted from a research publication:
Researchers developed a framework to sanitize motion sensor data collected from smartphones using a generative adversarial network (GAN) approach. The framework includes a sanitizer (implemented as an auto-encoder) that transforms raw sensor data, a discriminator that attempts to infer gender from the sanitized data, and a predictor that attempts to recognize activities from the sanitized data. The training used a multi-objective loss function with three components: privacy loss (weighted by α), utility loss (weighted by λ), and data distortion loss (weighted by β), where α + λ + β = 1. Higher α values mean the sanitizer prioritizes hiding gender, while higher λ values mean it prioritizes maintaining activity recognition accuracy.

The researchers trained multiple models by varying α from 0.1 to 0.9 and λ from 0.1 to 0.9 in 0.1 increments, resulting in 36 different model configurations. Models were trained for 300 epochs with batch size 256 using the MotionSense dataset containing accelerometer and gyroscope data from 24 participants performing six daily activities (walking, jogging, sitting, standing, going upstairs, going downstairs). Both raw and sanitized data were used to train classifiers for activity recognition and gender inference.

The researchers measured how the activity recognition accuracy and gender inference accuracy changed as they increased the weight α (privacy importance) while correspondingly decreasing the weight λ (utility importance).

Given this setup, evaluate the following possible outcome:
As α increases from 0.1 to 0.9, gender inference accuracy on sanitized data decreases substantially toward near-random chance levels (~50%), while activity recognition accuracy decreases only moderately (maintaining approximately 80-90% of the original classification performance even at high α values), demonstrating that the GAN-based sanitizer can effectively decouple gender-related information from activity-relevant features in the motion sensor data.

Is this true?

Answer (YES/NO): YES